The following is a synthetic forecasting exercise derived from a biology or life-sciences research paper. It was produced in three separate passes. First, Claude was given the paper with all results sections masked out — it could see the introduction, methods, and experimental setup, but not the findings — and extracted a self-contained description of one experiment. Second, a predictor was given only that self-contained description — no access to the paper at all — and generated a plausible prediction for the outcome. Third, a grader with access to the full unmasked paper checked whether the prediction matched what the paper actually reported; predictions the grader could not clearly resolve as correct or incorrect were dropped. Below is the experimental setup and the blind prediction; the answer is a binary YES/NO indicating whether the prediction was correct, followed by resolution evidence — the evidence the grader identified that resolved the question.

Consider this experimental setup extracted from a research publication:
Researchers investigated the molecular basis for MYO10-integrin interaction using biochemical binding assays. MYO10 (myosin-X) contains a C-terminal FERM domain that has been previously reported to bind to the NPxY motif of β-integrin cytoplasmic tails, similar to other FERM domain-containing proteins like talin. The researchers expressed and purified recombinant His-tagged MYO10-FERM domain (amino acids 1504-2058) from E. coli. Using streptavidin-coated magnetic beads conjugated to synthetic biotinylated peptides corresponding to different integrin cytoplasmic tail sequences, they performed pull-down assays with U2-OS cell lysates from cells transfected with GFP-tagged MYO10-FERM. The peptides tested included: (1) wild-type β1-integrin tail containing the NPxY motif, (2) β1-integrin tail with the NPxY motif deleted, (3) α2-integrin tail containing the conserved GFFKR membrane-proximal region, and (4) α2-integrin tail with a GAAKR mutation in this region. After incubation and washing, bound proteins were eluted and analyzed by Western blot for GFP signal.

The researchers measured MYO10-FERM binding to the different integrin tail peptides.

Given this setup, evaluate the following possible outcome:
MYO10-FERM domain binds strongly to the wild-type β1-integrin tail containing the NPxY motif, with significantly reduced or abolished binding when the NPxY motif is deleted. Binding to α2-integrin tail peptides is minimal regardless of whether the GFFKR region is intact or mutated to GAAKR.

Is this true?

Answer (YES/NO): NO